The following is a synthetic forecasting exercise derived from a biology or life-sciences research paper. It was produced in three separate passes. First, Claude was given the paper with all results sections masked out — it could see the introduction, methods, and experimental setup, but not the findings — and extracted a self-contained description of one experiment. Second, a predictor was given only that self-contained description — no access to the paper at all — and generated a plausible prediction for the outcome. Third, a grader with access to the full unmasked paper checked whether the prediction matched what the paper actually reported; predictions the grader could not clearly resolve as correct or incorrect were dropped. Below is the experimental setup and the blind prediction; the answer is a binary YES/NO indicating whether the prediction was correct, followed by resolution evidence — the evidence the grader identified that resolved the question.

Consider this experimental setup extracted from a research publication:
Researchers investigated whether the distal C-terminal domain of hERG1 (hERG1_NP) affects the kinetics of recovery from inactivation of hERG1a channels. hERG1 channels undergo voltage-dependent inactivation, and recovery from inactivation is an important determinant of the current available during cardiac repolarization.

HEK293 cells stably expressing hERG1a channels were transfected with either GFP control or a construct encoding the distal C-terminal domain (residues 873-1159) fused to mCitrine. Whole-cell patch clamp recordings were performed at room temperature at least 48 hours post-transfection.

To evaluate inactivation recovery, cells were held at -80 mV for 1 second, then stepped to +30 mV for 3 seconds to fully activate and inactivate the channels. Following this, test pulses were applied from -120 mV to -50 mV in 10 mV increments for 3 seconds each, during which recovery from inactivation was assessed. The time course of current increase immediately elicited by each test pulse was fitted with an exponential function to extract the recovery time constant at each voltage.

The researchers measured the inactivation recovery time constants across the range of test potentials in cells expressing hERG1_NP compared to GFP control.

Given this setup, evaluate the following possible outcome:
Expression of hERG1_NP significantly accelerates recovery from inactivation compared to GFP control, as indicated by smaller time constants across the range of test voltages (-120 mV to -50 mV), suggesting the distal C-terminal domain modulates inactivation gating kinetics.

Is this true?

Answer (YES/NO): NO